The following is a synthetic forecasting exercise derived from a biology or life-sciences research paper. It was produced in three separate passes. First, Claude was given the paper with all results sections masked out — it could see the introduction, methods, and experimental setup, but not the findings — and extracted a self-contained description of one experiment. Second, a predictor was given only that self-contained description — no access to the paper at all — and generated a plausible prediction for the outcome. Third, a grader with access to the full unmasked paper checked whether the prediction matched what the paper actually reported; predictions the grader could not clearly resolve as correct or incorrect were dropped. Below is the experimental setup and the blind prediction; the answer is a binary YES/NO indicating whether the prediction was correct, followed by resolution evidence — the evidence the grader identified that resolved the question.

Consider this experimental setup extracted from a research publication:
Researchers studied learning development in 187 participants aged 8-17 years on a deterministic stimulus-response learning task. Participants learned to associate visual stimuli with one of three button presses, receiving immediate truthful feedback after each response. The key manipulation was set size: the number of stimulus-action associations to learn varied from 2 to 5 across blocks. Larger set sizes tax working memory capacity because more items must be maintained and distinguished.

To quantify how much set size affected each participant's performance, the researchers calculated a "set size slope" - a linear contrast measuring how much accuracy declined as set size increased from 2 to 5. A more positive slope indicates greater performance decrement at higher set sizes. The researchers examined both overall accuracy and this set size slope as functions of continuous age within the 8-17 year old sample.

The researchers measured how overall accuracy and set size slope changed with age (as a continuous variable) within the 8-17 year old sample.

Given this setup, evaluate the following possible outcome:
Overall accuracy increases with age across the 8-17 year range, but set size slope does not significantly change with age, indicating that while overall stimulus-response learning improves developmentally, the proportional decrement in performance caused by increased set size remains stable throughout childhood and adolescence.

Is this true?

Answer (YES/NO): NO